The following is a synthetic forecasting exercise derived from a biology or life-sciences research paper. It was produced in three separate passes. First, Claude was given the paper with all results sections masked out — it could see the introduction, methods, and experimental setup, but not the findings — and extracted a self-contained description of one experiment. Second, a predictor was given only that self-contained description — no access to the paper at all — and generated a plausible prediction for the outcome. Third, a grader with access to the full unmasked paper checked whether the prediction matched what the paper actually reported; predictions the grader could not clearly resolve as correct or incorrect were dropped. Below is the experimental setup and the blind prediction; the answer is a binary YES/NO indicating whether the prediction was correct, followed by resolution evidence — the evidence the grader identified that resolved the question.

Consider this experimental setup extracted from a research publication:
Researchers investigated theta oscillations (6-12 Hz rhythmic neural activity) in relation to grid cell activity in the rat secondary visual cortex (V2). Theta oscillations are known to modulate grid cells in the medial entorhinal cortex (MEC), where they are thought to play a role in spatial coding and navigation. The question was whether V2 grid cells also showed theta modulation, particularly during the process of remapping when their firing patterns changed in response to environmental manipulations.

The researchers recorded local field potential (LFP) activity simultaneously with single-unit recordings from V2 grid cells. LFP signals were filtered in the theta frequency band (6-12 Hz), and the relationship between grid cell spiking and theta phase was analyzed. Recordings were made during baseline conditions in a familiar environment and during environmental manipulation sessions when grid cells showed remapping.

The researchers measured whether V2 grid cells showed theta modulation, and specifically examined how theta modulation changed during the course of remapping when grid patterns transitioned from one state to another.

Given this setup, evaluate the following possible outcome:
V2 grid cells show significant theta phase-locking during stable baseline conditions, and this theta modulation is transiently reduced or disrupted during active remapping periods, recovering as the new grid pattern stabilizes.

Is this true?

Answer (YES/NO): NO